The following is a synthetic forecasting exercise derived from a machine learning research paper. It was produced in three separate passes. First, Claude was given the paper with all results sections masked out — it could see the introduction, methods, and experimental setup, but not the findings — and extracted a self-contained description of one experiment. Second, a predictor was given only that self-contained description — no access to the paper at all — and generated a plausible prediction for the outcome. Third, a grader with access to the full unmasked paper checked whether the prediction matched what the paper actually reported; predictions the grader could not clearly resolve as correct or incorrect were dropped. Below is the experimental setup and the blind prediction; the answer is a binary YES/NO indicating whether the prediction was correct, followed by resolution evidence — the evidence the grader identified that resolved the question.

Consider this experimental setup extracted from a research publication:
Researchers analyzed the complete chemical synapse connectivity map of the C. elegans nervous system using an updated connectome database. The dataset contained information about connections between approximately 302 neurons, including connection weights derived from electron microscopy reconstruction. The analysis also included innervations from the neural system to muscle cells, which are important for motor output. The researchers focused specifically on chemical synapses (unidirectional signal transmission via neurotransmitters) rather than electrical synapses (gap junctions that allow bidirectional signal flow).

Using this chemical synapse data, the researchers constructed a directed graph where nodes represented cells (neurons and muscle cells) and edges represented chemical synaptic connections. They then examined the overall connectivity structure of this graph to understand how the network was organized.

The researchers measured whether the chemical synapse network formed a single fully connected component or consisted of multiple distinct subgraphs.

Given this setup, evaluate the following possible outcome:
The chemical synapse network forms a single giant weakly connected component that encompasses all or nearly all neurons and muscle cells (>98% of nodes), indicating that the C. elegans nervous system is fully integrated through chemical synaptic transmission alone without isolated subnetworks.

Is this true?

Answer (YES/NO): NO